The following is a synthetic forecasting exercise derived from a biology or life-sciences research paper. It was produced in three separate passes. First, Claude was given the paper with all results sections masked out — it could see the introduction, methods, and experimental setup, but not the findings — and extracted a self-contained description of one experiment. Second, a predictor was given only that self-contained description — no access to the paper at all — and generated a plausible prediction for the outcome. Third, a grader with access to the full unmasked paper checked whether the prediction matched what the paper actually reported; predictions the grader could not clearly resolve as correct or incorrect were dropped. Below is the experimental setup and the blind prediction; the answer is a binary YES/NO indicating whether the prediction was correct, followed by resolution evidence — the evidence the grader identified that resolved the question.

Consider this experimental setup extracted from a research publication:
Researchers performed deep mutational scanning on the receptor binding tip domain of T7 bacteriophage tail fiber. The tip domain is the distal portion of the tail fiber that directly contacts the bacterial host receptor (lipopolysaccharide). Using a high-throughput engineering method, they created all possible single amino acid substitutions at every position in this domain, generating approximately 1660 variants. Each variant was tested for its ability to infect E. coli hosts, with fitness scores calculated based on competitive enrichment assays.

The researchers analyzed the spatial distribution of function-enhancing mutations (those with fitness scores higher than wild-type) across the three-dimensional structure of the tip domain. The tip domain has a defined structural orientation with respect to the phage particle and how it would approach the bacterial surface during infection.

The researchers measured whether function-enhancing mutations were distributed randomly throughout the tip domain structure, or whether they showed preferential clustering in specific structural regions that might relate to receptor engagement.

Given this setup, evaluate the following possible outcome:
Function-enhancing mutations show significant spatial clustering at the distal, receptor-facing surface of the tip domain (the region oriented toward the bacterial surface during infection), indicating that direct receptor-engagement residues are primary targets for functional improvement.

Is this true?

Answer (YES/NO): YES